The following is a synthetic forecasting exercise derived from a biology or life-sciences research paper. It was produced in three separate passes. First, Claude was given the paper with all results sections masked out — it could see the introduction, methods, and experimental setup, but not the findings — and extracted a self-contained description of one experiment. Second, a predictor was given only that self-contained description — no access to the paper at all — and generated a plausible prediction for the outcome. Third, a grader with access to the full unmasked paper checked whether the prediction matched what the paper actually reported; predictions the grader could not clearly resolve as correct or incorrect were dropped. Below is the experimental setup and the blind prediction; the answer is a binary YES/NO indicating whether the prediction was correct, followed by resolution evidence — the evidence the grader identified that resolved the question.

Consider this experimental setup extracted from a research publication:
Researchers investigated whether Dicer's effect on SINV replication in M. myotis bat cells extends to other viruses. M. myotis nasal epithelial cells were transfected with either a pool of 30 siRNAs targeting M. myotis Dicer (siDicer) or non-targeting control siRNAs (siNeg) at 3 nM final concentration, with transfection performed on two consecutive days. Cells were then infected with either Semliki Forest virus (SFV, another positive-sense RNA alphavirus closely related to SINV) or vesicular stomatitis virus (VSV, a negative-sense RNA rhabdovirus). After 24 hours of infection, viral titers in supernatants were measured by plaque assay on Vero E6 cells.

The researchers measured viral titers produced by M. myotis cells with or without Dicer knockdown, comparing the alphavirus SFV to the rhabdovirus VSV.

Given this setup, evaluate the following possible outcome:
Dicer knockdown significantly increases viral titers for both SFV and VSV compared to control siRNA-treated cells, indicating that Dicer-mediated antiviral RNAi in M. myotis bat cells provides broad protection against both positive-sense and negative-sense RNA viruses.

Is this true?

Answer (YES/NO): NO